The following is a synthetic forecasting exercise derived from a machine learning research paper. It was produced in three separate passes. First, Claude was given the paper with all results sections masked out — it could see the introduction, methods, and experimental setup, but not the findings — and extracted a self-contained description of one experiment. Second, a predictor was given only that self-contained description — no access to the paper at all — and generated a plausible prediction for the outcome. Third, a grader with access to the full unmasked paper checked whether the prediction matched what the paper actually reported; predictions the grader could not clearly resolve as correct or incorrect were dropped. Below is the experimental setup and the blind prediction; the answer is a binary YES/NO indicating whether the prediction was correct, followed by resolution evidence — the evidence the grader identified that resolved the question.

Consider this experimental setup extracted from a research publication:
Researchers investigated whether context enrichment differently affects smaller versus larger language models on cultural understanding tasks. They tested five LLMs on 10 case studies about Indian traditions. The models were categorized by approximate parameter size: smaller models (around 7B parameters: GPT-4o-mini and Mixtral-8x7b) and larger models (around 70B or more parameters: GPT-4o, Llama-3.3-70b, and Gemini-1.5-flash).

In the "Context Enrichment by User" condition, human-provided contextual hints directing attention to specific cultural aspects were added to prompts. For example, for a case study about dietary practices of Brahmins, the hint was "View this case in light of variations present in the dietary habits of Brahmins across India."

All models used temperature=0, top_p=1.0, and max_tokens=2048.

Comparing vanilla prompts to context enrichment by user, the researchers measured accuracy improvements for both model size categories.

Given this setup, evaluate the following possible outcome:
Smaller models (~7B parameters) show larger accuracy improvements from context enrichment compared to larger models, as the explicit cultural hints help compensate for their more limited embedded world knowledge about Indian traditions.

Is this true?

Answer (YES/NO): NO